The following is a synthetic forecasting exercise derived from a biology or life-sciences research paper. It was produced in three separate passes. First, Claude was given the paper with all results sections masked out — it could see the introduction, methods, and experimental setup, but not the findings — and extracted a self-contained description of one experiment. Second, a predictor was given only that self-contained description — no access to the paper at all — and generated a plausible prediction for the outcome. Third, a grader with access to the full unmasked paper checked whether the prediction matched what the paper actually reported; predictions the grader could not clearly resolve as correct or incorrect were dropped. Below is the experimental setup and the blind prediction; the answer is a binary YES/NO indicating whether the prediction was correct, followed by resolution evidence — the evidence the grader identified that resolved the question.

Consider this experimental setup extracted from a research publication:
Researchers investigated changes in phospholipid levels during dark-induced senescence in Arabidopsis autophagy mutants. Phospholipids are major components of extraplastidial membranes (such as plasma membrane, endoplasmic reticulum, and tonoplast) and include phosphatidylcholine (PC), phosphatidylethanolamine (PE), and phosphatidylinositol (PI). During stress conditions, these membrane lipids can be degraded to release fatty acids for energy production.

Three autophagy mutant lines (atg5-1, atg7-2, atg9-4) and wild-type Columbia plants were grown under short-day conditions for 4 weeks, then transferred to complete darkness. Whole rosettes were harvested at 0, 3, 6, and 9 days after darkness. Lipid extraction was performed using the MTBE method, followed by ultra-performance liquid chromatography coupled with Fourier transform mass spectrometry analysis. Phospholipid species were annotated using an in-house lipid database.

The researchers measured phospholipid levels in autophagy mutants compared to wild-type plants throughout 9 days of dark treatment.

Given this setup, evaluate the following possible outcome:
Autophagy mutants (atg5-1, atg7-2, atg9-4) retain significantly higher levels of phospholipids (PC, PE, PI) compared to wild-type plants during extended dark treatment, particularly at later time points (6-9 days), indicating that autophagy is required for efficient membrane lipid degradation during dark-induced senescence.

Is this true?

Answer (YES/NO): NO